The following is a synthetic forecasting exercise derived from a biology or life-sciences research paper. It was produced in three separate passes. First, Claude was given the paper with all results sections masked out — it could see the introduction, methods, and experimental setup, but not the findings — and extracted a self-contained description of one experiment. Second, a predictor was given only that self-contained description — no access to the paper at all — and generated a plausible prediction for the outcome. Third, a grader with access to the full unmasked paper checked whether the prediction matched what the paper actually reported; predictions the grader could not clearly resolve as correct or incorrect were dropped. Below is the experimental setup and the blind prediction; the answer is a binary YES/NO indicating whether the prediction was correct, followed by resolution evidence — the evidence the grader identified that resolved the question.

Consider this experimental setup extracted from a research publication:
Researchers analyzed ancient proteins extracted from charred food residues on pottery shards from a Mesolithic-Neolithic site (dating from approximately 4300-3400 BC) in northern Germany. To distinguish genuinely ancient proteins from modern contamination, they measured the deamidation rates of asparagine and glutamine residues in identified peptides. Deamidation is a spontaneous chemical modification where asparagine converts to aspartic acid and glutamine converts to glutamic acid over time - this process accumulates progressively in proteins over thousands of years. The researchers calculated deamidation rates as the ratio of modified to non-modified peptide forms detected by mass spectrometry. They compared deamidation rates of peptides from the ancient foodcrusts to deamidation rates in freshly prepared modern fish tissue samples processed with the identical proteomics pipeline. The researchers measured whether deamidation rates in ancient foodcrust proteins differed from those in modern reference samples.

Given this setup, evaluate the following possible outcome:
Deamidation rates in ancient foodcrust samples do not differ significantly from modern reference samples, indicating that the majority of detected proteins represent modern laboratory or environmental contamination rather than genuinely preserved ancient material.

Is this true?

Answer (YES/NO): NO